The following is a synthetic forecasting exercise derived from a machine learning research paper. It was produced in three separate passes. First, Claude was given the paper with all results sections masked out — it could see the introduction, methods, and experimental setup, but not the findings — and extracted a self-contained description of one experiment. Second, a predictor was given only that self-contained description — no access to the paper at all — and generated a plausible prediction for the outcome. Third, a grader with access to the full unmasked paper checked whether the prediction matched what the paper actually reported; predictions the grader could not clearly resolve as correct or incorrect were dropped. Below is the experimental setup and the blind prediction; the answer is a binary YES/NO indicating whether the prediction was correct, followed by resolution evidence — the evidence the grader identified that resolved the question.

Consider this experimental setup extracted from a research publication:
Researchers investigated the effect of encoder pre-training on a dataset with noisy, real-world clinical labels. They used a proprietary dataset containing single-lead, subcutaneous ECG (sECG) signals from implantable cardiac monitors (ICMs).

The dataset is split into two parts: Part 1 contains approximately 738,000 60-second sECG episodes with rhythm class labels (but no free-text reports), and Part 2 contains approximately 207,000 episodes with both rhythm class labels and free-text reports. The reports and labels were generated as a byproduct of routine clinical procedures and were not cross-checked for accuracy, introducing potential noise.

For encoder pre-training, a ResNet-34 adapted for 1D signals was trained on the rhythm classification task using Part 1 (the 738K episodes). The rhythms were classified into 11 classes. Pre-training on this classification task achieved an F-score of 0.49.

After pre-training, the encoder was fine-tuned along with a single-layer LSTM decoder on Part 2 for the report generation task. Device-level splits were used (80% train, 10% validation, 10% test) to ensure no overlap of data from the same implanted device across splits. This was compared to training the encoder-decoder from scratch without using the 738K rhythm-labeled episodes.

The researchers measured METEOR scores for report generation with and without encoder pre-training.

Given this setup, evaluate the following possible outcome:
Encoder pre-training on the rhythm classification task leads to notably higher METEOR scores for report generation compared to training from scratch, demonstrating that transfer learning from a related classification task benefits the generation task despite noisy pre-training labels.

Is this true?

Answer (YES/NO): NO